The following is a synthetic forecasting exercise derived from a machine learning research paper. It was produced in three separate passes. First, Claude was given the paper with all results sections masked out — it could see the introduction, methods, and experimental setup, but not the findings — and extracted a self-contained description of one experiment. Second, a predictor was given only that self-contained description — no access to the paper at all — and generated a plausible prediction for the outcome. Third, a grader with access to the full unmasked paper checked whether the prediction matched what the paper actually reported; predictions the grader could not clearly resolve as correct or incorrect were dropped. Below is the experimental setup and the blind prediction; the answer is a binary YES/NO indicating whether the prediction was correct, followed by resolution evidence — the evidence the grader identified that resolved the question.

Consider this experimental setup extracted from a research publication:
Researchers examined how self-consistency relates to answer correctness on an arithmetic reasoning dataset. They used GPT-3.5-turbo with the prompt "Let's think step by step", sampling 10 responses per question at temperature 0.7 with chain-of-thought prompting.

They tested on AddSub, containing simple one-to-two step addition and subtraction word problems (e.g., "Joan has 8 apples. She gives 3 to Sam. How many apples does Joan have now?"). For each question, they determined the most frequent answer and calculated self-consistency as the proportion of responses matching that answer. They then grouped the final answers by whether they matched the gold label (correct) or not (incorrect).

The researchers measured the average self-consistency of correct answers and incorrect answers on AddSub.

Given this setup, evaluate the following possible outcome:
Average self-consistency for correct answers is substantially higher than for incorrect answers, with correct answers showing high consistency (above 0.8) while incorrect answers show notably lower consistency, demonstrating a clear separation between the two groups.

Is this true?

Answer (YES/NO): YES